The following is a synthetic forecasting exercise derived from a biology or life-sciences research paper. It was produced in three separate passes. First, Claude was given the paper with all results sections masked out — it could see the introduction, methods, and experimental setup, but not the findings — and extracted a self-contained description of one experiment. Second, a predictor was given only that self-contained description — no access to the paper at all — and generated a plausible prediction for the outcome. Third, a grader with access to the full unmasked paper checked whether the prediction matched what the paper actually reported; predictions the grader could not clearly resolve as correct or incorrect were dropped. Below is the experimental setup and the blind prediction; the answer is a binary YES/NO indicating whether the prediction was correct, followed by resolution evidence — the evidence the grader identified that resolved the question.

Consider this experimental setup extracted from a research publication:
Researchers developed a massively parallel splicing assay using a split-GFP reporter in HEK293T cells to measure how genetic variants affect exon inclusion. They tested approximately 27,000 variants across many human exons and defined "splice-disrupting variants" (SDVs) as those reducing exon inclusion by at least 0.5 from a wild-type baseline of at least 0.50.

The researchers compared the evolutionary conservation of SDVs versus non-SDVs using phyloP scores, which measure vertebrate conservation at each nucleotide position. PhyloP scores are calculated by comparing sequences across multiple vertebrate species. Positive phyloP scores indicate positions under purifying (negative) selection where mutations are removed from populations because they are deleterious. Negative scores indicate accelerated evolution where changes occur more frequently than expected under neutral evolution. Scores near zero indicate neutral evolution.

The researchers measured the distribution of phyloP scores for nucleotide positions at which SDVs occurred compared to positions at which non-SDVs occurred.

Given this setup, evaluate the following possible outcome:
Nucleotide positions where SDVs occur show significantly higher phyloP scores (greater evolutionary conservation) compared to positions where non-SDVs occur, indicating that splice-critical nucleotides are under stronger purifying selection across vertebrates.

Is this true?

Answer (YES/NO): YES